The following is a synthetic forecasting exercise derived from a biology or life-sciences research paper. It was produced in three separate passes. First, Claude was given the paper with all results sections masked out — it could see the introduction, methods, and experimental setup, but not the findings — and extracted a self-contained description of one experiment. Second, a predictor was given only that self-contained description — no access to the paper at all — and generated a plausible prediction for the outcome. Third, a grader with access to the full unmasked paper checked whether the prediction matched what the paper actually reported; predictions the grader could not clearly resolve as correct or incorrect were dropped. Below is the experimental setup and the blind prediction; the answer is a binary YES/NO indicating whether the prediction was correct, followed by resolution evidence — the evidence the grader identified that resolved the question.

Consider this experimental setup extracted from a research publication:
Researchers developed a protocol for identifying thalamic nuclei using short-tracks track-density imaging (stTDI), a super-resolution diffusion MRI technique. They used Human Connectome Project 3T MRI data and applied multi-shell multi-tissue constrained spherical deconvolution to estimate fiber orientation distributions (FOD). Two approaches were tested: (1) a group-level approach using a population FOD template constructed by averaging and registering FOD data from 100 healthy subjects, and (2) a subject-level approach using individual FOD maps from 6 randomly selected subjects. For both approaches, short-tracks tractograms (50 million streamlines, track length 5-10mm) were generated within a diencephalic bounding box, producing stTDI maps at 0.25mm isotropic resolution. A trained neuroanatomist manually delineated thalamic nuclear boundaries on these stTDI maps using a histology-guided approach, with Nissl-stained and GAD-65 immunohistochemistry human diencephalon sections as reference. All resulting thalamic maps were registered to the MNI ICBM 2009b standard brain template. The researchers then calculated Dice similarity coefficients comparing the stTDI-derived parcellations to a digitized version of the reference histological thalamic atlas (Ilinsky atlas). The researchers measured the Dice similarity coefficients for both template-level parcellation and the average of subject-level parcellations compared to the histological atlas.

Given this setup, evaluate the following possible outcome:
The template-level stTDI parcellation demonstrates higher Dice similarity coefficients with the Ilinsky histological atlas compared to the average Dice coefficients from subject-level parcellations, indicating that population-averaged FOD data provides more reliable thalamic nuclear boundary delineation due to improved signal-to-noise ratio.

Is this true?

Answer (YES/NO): YES